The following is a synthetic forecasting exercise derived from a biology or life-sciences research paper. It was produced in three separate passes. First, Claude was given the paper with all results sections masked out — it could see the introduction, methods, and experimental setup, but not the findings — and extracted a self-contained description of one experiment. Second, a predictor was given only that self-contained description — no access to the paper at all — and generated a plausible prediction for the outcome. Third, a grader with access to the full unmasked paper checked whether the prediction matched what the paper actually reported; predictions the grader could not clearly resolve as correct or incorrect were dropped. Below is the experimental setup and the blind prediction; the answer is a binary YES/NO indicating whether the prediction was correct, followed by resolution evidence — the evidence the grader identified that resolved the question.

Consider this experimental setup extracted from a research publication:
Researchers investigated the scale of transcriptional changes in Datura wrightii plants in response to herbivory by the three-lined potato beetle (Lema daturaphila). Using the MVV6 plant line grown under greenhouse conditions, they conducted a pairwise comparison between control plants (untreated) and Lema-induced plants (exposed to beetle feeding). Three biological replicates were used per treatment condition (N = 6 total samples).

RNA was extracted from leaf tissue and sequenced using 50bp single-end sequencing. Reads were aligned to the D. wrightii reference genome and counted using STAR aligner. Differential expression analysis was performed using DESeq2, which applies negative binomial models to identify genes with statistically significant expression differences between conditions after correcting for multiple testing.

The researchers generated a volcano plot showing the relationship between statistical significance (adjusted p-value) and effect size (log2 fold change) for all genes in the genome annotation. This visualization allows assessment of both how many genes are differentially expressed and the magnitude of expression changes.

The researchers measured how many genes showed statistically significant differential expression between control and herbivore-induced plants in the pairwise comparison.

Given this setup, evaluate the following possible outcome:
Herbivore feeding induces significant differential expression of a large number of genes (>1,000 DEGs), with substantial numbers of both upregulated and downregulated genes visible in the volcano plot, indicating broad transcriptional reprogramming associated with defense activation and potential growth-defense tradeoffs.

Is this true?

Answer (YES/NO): YES